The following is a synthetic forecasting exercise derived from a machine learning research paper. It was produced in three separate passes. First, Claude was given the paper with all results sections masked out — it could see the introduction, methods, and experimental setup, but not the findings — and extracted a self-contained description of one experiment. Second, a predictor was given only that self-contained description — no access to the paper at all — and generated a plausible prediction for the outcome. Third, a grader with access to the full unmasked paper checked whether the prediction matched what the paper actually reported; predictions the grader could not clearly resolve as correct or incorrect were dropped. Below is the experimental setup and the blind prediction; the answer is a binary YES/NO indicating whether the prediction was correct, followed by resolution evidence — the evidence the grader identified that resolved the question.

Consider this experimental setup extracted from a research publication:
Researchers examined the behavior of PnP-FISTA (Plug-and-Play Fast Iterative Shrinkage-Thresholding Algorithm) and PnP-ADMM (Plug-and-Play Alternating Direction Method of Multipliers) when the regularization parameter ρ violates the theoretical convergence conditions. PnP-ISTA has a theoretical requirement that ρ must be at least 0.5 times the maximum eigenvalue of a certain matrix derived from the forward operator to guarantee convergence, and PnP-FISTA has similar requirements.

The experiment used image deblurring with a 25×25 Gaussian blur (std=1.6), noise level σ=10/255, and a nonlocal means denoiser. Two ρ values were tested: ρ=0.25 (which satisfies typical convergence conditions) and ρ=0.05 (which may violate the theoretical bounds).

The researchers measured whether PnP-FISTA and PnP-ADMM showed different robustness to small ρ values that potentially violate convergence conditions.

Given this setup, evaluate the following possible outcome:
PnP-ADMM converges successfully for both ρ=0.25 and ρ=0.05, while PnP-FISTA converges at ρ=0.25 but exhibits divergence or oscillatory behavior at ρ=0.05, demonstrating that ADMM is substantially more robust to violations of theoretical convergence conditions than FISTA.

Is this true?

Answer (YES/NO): YES